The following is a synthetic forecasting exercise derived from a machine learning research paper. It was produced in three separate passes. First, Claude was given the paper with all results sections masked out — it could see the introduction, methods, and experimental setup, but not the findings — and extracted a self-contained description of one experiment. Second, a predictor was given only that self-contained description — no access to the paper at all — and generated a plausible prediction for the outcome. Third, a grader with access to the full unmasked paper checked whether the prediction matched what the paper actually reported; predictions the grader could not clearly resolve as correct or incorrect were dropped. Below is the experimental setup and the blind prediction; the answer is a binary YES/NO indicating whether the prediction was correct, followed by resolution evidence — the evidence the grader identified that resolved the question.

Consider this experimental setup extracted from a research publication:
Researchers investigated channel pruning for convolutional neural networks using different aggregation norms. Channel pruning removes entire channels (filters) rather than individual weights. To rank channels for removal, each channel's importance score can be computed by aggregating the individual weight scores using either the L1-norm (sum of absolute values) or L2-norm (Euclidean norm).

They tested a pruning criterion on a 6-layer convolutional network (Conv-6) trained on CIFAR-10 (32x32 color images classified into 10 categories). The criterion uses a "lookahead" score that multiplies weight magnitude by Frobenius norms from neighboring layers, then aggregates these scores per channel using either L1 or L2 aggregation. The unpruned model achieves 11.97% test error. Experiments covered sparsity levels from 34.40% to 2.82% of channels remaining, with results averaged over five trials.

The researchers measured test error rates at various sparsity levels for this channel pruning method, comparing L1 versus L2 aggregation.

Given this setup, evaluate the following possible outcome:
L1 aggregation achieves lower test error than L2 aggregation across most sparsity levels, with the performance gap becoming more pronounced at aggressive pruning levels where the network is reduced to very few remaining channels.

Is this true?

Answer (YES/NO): NO